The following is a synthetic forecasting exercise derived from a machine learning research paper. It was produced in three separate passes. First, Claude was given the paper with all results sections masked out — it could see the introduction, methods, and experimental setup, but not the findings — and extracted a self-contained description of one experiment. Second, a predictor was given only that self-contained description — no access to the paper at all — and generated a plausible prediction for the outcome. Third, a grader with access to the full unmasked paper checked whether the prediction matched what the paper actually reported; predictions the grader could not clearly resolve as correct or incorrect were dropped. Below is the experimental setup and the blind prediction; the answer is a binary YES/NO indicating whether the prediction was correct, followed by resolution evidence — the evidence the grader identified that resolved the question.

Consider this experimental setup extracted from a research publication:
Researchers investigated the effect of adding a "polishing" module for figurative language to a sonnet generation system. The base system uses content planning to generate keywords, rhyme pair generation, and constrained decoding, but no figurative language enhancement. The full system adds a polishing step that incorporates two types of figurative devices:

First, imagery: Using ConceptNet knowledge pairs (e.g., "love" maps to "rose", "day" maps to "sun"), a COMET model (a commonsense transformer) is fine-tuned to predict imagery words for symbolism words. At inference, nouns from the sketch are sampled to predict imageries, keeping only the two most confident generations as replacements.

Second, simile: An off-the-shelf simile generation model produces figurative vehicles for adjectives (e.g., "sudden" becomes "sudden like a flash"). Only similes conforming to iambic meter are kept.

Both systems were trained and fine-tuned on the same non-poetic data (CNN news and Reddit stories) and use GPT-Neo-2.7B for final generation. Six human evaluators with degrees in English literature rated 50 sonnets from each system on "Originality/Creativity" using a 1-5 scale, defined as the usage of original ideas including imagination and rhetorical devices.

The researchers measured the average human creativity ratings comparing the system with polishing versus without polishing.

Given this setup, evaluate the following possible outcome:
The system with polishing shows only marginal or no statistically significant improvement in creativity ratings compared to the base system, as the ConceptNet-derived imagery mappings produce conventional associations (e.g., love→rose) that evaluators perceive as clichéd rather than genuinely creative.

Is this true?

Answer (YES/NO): NO